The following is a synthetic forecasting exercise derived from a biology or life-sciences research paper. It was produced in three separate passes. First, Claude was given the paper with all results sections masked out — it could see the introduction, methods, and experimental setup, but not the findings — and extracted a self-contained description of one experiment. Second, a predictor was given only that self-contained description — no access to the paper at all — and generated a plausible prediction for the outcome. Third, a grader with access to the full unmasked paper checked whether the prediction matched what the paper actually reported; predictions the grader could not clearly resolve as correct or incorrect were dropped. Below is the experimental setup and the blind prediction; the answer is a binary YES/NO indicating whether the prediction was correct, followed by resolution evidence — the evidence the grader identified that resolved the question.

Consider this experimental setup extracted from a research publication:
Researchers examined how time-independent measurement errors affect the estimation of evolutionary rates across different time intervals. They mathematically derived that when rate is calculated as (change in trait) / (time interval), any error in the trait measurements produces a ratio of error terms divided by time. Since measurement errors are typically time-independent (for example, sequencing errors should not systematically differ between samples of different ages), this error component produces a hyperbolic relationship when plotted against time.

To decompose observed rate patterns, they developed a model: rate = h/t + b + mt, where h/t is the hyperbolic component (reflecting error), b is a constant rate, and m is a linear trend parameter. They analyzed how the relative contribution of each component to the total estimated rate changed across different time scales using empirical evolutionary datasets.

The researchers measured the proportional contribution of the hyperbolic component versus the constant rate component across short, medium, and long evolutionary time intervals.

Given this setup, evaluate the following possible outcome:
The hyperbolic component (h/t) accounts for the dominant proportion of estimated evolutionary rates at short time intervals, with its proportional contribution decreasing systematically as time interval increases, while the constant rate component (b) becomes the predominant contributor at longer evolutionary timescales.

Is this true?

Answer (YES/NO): YES